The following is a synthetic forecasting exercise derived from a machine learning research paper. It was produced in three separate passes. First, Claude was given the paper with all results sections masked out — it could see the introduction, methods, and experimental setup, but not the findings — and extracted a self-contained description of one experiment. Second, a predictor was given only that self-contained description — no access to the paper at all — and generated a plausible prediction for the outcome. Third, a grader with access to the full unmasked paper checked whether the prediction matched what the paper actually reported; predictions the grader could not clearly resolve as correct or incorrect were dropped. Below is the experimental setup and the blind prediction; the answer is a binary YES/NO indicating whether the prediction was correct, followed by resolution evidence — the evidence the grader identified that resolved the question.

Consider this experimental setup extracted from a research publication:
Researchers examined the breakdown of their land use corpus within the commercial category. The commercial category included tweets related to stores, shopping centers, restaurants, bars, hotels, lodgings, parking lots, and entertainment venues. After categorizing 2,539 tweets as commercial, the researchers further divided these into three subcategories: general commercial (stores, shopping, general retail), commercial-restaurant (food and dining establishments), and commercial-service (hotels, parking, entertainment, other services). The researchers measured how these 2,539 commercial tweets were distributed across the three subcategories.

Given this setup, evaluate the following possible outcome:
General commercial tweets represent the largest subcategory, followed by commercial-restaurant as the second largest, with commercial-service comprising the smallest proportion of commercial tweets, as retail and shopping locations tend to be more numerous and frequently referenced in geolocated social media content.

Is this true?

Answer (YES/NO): YES